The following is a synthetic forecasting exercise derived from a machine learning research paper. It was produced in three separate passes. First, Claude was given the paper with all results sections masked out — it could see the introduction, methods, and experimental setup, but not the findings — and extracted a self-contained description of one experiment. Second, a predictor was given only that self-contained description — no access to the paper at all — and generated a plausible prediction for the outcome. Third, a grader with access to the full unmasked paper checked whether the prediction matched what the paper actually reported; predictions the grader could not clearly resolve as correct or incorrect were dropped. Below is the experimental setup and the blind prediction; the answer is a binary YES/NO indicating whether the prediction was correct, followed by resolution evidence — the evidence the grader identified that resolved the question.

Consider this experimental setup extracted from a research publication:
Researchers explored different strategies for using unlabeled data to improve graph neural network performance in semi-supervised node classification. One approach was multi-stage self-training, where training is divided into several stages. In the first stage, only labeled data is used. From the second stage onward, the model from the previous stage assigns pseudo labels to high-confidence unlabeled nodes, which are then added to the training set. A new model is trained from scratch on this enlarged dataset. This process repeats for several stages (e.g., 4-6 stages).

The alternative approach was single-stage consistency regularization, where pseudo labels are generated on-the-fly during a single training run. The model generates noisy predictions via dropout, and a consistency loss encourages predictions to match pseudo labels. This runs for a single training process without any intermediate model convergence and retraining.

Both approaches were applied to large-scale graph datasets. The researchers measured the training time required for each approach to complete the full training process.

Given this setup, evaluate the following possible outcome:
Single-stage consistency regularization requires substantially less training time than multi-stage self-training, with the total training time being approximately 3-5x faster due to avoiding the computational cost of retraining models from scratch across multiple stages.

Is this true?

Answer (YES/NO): NO